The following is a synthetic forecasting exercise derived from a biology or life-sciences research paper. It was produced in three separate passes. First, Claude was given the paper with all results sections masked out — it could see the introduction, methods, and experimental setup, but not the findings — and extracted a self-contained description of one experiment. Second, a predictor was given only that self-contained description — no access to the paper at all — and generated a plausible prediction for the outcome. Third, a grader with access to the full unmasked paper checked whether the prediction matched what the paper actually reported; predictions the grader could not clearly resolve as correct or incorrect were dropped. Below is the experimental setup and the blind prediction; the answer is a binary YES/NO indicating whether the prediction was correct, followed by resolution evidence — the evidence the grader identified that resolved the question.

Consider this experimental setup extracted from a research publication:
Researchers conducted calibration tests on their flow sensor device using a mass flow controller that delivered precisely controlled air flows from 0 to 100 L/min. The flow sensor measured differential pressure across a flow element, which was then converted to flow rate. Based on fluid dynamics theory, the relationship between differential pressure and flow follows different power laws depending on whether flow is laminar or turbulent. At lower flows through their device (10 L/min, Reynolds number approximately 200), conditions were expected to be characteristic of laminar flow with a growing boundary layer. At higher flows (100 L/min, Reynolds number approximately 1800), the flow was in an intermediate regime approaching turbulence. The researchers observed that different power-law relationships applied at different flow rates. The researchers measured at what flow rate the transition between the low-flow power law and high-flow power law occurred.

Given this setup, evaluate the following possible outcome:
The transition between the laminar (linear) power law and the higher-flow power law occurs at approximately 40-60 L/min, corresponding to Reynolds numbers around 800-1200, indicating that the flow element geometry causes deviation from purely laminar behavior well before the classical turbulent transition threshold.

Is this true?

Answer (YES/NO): NO